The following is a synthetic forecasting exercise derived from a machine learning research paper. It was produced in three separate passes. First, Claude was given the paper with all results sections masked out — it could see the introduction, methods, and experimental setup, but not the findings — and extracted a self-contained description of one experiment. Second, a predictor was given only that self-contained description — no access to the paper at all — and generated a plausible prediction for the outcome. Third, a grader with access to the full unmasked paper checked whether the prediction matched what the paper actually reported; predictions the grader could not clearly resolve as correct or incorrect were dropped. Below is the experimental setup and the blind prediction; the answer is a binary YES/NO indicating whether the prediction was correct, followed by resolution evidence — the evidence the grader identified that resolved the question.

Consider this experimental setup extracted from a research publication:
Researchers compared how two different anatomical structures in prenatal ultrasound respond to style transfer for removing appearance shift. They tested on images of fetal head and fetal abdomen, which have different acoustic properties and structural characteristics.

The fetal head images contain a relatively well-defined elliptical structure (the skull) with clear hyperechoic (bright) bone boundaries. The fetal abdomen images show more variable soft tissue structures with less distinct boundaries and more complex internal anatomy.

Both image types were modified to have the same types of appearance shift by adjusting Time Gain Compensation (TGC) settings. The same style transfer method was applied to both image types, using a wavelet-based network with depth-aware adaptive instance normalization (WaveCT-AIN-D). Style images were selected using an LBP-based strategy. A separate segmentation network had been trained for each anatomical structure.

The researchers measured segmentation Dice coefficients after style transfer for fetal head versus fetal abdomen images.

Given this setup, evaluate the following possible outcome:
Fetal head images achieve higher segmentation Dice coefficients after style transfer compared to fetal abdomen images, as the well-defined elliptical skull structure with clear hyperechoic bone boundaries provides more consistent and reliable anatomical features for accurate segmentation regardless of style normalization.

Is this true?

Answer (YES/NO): YES